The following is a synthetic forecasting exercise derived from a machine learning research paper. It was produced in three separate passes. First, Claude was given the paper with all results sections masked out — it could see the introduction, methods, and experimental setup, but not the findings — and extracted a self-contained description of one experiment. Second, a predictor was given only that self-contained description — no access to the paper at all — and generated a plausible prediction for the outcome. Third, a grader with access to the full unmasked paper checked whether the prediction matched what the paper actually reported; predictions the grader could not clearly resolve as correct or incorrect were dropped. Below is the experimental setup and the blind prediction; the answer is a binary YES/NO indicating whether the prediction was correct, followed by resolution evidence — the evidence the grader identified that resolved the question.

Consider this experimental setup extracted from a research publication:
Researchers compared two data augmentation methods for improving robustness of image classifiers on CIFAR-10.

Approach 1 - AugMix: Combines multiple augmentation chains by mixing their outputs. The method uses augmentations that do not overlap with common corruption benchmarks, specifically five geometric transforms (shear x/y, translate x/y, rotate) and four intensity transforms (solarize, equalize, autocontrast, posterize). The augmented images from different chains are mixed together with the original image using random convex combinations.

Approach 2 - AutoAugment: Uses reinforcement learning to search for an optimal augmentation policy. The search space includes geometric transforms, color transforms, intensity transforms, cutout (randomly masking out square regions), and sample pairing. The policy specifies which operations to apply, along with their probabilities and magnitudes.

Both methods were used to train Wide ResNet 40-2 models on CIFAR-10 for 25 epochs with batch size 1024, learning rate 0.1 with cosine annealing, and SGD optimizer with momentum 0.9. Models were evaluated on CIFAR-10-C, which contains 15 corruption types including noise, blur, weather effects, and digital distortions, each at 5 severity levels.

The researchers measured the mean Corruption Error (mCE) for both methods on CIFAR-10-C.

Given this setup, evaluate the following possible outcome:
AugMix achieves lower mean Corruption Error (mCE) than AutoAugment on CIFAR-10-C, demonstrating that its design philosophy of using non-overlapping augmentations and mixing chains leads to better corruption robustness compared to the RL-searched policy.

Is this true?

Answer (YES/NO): YES